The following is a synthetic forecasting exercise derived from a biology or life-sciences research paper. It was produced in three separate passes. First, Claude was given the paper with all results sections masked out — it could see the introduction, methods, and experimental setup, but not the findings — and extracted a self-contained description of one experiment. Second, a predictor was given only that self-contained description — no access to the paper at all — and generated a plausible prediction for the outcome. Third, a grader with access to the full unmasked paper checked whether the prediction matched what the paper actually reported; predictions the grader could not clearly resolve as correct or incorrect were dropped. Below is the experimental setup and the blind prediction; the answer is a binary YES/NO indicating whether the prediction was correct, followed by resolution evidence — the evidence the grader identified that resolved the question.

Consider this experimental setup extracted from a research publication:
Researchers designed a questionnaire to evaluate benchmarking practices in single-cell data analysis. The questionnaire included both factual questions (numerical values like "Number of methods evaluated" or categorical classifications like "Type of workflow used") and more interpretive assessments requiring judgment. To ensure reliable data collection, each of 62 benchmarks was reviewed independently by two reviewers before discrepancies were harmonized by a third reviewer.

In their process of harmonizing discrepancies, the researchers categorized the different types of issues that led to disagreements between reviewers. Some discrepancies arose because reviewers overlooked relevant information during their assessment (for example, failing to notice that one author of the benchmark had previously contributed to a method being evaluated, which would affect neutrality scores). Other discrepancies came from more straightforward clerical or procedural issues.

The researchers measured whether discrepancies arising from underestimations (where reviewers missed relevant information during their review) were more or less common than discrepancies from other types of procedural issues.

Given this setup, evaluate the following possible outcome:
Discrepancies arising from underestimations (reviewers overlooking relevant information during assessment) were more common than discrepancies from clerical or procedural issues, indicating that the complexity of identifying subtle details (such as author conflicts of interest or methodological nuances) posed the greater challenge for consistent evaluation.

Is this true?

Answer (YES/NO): NO